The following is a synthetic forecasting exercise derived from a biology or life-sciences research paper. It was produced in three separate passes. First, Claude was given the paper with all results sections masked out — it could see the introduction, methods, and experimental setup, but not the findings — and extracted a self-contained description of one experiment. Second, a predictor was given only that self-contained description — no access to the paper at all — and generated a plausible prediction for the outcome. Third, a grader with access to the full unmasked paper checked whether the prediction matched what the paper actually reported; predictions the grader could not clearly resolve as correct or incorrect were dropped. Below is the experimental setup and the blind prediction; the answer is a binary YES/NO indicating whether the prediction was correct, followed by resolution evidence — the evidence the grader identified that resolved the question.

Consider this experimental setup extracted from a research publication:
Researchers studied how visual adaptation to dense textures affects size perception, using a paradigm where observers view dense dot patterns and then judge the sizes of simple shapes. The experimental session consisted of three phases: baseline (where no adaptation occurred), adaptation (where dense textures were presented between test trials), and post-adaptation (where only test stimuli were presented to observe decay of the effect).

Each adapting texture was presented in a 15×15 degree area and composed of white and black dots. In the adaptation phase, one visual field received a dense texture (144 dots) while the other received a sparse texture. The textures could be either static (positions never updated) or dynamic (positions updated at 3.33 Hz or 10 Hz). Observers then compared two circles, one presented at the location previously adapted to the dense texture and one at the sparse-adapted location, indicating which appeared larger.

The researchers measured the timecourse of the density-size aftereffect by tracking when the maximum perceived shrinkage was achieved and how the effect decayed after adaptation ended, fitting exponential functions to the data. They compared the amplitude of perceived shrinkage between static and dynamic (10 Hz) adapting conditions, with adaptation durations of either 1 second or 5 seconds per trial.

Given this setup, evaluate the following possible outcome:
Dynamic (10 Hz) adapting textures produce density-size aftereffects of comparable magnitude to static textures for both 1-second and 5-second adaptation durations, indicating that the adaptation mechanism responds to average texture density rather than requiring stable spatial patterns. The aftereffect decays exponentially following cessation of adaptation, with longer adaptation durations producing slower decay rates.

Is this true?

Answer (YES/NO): NO